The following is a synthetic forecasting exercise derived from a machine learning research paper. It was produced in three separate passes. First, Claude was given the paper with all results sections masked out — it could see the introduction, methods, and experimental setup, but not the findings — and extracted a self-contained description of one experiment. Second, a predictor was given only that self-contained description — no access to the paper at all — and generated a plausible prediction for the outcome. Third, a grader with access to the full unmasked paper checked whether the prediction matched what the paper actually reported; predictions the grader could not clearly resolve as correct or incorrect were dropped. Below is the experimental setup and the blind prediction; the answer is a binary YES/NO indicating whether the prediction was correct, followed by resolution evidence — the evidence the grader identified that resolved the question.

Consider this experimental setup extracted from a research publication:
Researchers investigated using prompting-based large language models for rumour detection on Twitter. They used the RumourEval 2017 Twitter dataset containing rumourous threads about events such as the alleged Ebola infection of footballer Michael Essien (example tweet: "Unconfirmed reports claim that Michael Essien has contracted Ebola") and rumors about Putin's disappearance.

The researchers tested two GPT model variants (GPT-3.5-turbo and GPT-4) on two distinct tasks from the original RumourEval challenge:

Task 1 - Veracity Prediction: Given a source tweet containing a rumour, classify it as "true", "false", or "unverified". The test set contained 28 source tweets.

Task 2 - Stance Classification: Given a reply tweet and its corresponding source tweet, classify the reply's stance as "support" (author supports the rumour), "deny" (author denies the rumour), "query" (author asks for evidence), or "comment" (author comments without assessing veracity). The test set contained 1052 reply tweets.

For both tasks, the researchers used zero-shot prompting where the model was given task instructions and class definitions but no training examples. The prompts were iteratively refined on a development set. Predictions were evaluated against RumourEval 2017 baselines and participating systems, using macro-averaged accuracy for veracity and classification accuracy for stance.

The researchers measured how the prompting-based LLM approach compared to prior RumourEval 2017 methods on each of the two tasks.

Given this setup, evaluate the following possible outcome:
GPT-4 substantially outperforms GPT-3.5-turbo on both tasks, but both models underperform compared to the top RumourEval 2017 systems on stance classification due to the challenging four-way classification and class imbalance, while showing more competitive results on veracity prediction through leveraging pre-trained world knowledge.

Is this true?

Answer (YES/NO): NO